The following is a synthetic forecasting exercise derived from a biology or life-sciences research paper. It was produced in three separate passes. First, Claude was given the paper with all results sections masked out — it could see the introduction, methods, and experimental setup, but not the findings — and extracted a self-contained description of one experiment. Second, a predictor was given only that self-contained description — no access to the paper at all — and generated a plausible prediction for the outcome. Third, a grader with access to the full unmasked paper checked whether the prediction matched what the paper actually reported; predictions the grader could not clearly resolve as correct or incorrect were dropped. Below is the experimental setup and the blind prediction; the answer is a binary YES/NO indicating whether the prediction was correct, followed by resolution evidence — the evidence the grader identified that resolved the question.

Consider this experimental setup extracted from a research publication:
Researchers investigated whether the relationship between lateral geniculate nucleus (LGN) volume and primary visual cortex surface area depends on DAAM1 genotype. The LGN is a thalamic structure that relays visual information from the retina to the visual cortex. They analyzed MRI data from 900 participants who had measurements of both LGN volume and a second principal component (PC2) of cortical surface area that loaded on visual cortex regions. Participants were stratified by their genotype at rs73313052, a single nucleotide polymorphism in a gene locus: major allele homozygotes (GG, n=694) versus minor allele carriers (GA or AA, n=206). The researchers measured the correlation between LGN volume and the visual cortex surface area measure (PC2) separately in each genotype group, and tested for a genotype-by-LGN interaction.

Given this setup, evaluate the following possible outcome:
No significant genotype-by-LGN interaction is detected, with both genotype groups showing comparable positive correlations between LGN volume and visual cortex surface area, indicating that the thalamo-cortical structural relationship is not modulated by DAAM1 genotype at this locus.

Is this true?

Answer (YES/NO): NO